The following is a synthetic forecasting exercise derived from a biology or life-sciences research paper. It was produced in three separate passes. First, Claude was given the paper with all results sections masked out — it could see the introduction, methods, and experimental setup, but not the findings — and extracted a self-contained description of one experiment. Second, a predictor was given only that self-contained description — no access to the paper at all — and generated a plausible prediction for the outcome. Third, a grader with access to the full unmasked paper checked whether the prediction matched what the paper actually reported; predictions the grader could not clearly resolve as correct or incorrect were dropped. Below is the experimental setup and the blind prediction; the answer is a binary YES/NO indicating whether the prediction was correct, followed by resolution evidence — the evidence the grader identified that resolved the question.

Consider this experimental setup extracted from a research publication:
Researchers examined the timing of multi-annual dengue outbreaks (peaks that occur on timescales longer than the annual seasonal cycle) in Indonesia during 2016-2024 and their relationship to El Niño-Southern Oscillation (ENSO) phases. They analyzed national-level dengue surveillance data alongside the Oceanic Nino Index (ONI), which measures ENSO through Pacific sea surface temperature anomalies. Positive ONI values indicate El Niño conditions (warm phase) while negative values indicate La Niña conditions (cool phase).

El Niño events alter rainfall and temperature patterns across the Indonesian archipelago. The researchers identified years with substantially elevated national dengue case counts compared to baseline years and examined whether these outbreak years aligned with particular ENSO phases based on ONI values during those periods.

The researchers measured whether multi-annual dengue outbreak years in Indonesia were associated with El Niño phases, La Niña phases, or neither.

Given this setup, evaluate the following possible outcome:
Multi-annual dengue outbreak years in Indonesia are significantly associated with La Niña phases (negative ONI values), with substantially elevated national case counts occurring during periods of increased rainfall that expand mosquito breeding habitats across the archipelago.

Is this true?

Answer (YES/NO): NO